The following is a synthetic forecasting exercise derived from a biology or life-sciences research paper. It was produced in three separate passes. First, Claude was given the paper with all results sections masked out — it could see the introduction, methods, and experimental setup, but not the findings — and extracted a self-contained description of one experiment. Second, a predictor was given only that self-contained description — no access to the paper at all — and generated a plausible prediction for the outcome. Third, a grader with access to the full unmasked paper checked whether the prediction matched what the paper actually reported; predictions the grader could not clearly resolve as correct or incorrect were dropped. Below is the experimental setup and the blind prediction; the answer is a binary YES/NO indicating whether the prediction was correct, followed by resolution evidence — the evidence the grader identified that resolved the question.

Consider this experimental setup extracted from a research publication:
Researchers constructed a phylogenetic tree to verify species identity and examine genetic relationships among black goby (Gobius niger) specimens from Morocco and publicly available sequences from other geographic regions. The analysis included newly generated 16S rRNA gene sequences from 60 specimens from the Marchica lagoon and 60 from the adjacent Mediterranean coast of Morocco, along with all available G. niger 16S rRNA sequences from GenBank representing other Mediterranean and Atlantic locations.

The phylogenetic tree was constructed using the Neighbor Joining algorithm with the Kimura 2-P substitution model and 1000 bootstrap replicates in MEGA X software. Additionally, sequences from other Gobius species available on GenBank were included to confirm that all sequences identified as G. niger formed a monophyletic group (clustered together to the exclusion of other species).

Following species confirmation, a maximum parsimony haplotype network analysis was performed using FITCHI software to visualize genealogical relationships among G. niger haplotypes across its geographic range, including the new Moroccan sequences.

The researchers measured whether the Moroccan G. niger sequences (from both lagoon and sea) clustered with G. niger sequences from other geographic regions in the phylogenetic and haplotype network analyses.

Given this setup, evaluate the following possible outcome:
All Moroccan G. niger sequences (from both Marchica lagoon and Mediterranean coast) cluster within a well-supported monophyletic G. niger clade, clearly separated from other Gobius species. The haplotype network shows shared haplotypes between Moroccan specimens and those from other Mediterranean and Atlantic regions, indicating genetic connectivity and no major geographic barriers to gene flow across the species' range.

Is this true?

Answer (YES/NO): NO